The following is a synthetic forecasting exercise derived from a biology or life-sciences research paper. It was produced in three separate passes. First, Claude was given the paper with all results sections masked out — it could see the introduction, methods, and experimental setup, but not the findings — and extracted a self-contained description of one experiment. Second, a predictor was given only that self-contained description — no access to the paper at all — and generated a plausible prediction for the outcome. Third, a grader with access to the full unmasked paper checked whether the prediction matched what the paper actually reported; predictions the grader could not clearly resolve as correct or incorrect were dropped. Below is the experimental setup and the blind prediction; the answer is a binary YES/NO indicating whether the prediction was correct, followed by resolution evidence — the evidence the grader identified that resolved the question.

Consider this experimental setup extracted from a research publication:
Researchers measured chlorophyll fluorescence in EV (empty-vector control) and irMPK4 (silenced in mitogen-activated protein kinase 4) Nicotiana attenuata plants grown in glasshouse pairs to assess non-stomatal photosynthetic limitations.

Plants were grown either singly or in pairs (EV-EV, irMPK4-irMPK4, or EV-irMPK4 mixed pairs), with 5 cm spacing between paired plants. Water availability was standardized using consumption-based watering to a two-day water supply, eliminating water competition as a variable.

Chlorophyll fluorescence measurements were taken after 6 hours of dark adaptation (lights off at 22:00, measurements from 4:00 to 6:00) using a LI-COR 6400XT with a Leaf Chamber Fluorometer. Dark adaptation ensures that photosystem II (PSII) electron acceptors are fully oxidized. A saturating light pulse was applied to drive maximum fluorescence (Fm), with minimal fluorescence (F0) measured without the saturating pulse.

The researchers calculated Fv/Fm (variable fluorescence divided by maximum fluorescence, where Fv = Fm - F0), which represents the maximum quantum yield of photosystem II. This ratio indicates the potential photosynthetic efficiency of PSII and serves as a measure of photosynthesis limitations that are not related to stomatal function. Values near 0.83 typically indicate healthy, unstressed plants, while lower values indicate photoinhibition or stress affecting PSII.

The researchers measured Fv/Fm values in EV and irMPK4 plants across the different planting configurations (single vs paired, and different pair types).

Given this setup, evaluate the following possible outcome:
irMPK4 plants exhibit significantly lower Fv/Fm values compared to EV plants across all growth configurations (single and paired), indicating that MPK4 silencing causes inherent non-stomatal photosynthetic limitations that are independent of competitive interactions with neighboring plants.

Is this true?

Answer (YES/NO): NO